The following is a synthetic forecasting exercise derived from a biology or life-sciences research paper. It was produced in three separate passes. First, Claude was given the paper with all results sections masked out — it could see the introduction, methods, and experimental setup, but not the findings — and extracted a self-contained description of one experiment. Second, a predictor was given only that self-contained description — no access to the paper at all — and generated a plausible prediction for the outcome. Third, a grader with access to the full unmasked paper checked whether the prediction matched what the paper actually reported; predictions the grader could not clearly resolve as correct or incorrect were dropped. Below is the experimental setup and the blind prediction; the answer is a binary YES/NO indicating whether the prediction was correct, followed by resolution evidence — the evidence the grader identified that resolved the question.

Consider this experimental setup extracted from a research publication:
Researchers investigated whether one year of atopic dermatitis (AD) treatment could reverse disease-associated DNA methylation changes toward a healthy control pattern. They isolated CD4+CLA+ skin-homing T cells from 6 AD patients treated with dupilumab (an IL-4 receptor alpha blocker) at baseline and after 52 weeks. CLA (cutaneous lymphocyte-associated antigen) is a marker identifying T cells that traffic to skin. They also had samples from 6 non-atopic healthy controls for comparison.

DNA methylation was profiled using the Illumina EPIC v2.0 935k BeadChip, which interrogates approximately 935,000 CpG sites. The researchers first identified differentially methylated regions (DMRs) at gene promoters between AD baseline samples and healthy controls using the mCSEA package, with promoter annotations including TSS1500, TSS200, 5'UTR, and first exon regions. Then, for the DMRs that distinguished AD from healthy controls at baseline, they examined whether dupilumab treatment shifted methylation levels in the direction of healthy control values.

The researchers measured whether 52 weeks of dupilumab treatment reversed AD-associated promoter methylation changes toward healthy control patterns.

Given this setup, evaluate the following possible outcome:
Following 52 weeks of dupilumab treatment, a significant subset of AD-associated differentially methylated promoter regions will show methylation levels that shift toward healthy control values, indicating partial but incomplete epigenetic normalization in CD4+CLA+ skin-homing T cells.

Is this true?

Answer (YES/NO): NO